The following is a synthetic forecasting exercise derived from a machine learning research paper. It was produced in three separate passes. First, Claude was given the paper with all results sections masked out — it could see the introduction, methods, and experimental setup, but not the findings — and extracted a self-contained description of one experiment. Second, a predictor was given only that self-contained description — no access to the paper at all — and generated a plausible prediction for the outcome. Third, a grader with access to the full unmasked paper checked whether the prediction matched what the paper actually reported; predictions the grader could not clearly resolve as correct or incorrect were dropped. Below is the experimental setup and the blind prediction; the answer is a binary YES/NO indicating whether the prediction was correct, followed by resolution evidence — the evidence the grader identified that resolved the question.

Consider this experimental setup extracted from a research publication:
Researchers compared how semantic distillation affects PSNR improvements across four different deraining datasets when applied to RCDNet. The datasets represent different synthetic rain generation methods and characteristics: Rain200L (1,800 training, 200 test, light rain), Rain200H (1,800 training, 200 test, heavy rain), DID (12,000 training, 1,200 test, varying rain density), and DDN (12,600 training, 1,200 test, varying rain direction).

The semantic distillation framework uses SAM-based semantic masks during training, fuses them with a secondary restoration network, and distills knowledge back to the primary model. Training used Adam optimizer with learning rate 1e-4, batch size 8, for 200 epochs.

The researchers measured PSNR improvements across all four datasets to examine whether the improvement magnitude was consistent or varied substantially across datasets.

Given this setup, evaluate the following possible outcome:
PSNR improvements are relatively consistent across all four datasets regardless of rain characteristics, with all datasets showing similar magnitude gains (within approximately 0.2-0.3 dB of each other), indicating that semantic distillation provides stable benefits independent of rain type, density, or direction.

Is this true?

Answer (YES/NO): NO